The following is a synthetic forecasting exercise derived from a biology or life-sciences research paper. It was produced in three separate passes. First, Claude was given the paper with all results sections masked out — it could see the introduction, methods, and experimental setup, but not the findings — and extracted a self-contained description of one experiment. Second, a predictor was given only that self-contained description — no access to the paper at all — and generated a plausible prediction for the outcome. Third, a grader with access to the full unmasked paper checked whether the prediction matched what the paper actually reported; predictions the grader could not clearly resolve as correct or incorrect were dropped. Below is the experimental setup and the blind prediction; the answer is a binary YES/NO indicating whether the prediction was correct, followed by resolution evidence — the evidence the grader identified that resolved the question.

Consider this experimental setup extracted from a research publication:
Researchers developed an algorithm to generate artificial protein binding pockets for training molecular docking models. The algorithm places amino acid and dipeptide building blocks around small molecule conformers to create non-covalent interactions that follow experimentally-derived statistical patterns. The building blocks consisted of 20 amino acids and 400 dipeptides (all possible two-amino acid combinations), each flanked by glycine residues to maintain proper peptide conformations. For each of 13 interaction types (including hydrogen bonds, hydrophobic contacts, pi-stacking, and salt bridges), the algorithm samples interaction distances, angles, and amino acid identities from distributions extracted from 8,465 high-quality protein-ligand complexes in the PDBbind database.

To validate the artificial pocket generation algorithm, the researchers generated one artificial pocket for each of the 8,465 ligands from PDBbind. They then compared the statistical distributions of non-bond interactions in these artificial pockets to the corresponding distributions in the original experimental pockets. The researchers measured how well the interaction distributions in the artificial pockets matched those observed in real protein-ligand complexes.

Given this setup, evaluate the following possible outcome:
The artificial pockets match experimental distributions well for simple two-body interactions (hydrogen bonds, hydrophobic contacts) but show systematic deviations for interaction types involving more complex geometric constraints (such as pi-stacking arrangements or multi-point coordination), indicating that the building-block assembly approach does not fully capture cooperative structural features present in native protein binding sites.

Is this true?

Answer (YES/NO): NO